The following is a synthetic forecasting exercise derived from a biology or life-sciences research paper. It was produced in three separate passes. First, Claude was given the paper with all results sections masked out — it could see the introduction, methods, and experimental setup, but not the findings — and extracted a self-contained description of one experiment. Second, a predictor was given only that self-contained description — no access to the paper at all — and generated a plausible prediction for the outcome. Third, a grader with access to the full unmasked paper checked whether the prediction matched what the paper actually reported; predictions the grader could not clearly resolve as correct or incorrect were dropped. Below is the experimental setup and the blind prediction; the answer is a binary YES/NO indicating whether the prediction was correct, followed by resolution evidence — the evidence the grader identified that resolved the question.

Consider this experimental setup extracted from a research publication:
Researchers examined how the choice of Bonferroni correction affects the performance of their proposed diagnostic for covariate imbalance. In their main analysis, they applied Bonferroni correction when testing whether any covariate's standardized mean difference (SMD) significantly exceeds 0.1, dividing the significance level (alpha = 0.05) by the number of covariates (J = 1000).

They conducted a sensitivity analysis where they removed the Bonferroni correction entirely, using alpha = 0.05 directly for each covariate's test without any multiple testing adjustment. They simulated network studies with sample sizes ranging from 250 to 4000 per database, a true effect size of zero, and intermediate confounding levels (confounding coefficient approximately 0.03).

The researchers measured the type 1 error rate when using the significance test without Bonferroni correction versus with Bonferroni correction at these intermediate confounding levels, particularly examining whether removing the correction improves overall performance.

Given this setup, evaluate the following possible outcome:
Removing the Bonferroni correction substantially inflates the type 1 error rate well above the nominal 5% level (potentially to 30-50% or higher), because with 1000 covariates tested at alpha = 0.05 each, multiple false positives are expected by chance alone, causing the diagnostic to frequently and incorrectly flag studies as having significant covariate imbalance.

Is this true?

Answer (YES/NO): NO